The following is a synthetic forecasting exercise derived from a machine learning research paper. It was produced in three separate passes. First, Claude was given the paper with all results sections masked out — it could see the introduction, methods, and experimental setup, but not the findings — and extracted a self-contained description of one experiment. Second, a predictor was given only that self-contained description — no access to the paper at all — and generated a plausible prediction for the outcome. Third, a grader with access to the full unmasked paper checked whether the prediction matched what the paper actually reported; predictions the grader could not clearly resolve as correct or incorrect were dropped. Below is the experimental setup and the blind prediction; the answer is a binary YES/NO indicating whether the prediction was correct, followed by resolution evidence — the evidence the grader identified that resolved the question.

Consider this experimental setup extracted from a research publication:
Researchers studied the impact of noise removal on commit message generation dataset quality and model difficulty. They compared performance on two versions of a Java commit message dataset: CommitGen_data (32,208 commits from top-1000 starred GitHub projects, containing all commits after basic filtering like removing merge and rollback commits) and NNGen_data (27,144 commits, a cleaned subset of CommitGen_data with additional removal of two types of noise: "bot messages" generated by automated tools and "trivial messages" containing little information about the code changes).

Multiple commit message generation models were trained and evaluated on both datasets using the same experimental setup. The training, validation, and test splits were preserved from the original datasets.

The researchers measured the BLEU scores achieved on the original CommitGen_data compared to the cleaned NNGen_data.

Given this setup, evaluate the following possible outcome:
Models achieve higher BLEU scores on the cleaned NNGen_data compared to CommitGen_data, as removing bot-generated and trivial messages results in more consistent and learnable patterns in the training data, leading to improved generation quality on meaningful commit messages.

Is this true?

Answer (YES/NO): NO